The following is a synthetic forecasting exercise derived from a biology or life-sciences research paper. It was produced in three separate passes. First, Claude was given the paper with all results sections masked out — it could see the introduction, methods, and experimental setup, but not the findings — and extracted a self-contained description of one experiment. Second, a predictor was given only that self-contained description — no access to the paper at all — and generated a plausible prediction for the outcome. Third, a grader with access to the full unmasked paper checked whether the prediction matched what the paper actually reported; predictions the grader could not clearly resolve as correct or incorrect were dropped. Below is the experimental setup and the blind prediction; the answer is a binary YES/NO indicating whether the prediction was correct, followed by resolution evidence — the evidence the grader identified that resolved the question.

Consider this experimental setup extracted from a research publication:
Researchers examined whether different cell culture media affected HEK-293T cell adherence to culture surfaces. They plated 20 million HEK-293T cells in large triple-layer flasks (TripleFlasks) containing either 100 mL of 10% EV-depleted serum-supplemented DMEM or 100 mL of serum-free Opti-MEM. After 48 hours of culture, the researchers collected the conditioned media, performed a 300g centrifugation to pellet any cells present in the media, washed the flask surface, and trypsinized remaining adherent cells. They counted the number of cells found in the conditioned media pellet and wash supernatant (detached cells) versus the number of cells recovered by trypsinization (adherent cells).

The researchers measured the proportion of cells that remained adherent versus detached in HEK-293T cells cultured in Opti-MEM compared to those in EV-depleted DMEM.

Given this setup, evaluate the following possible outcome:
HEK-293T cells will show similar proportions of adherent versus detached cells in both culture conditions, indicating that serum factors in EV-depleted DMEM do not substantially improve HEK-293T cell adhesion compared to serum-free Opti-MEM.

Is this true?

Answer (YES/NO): NO